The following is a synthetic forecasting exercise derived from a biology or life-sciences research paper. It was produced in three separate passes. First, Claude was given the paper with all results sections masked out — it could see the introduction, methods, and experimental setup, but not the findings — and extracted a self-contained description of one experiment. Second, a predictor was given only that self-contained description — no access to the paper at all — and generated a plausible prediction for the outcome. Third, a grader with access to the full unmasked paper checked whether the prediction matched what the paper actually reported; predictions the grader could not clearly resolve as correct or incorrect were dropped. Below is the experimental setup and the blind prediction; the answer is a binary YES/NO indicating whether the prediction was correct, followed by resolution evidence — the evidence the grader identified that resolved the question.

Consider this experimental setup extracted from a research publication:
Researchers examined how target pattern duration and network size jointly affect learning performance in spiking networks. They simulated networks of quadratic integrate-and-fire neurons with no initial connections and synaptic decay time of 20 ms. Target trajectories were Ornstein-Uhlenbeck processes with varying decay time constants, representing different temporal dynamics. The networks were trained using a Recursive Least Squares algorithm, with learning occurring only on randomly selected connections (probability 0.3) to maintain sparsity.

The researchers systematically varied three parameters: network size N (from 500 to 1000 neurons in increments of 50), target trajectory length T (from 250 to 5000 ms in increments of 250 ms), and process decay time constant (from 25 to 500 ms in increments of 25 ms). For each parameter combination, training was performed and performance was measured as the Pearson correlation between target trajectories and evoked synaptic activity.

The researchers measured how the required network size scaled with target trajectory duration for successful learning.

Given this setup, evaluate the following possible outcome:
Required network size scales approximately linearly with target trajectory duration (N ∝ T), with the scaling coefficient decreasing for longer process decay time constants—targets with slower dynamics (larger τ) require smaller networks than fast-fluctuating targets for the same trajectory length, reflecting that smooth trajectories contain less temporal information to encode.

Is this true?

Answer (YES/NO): YES